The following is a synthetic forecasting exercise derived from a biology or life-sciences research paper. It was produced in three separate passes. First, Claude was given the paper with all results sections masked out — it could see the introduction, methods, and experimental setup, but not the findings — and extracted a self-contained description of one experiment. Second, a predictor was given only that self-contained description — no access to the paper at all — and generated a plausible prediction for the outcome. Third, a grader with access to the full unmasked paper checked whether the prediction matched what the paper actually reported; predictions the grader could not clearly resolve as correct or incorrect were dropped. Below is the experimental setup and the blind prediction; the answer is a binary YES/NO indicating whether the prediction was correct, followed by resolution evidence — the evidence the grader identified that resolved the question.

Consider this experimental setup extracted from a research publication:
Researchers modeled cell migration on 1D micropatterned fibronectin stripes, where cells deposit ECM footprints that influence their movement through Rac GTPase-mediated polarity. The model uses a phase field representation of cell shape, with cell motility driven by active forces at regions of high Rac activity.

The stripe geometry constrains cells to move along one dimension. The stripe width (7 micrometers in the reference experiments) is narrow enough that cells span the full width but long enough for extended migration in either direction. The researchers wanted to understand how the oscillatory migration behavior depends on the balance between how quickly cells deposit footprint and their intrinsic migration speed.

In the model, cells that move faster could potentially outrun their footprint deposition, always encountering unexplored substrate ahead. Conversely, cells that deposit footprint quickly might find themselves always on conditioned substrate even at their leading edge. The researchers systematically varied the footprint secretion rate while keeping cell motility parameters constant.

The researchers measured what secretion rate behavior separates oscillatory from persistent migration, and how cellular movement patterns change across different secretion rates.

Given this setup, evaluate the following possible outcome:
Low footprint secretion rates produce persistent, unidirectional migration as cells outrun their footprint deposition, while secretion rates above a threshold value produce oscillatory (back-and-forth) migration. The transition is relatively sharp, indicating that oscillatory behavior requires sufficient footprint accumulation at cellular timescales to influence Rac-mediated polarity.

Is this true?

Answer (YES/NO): NO